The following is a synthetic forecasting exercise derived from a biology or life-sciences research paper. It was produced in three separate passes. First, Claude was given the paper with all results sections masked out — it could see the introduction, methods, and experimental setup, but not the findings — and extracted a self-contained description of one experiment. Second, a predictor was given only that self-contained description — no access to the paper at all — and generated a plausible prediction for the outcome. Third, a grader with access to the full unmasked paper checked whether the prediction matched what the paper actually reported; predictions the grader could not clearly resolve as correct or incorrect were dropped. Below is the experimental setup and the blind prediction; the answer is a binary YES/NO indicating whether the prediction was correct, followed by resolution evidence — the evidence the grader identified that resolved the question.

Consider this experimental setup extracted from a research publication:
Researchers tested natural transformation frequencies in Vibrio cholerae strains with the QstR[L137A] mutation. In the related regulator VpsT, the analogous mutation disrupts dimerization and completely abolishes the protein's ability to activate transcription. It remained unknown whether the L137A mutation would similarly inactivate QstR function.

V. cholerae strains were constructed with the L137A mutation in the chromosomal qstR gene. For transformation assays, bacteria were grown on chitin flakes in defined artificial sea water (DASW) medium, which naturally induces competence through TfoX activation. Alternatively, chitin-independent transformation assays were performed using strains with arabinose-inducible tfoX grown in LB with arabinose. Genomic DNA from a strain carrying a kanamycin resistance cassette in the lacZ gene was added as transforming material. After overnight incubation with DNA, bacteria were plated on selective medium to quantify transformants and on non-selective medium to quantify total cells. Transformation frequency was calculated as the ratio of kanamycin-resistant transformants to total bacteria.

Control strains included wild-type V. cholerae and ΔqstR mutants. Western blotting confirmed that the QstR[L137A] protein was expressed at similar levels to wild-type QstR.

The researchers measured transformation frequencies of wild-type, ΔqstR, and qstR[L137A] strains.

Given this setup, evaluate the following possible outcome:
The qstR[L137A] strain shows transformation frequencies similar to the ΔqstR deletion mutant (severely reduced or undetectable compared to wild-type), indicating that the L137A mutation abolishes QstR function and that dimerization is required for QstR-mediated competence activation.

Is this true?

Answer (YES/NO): YES